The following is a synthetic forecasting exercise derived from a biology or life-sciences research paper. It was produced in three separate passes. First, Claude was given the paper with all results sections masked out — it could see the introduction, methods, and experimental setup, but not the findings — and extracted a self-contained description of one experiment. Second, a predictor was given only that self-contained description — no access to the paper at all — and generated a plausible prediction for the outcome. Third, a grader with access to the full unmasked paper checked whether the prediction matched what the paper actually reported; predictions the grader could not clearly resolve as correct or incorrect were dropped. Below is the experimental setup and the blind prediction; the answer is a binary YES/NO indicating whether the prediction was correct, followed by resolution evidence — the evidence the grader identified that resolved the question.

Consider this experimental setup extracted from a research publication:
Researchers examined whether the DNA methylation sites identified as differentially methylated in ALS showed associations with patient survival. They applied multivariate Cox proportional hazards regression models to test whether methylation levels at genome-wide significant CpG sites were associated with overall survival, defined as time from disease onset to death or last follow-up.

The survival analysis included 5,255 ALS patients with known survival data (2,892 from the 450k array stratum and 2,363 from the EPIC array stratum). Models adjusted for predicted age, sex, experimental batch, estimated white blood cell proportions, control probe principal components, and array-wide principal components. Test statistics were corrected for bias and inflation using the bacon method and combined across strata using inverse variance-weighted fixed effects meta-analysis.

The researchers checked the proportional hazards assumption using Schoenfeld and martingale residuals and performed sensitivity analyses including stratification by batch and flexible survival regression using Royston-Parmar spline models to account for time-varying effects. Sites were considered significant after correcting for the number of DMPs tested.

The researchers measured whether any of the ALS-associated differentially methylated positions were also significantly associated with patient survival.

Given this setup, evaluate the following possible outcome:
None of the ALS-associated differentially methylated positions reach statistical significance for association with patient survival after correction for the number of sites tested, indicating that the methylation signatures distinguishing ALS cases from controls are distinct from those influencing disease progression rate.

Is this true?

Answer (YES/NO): NO